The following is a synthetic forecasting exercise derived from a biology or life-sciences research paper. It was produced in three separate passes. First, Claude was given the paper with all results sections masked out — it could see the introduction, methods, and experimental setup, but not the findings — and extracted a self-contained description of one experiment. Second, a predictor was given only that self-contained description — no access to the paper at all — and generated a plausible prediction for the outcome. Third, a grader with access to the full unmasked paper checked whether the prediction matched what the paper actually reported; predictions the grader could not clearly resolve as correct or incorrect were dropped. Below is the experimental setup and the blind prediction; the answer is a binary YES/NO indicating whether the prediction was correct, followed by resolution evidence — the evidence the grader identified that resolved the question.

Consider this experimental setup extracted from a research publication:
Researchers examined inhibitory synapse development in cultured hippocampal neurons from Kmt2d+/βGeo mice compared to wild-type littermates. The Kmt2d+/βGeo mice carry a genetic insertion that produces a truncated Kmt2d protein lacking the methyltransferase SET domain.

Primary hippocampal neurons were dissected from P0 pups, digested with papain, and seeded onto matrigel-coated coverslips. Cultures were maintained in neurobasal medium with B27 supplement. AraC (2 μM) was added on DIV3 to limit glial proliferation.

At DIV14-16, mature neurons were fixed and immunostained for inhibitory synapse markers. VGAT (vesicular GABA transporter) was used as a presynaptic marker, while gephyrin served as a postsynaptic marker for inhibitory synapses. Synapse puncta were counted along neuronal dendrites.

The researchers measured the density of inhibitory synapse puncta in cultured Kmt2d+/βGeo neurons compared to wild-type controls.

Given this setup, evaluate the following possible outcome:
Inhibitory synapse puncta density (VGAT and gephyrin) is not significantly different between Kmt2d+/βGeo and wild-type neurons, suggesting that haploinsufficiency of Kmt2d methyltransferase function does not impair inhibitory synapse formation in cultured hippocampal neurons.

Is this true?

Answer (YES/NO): NO